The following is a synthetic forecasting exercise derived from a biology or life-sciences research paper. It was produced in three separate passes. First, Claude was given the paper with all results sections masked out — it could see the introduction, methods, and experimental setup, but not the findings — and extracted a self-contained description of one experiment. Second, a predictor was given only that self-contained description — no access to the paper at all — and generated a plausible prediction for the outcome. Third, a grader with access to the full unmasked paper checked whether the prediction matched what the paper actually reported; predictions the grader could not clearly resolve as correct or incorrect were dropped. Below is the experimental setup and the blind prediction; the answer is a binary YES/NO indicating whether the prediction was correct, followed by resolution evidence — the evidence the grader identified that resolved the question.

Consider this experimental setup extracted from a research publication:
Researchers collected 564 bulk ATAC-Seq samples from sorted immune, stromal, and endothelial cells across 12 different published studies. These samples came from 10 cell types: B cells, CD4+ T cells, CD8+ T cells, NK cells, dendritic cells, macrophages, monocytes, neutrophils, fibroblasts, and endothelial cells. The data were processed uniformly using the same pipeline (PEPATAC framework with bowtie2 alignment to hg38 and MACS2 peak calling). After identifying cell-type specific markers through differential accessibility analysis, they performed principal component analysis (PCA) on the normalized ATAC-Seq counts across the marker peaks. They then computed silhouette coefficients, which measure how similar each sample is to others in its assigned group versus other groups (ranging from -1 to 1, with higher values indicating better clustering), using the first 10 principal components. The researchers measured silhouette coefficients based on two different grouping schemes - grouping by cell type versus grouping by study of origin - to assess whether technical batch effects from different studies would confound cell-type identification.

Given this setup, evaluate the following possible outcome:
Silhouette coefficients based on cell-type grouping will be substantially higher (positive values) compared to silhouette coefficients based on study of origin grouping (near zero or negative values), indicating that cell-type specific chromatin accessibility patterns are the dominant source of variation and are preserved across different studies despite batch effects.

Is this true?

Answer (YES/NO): YES